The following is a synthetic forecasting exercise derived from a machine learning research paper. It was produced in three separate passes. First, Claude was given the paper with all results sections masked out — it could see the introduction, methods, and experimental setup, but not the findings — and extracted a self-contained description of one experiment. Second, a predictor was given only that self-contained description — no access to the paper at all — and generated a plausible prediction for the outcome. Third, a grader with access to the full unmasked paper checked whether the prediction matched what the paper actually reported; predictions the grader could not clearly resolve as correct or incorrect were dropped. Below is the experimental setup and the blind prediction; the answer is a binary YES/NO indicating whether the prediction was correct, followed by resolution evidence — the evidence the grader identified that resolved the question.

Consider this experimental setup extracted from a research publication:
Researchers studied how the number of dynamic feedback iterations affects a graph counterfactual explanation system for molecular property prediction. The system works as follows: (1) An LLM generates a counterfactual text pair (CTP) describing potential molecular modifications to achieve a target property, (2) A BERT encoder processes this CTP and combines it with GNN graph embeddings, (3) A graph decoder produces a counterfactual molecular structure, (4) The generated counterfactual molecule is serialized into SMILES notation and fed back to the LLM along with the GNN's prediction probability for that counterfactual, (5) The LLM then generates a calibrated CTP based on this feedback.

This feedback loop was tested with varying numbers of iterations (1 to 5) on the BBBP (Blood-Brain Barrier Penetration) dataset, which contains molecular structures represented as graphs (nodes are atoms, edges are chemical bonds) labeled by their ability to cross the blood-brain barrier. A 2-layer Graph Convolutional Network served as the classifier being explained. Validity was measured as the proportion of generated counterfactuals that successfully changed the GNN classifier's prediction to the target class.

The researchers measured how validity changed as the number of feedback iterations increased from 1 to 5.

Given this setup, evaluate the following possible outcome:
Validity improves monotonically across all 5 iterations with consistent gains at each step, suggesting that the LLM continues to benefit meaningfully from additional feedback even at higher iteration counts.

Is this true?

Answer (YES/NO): NO